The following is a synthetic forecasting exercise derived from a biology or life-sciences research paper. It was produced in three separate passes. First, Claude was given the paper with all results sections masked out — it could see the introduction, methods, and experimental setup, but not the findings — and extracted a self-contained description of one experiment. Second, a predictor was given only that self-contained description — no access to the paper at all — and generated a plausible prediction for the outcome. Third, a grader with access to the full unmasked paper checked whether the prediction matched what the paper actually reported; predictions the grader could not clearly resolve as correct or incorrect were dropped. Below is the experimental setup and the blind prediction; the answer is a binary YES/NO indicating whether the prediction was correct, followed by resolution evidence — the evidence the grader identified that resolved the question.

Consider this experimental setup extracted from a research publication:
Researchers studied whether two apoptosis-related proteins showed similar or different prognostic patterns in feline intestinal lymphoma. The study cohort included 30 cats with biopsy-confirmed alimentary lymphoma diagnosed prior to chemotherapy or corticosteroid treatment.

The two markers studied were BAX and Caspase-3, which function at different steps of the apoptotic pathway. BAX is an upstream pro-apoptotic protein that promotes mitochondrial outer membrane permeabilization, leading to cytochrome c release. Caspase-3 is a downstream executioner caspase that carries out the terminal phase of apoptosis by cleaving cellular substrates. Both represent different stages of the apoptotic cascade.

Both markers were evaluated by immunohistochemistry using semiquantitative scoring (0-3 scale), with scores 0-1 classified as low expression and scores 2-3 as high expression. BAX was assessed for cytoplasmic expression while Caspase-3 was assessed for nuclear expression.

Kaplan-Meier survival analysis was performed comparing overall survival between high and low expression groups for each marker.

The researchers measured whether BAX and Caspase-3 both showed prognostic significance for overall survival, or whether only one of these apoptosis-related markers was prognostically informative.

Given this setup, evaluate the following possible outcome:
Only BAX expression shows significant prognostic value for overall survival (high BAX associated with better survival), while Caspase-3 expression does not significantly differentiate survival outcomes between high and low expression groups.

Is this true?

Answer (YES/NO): NO